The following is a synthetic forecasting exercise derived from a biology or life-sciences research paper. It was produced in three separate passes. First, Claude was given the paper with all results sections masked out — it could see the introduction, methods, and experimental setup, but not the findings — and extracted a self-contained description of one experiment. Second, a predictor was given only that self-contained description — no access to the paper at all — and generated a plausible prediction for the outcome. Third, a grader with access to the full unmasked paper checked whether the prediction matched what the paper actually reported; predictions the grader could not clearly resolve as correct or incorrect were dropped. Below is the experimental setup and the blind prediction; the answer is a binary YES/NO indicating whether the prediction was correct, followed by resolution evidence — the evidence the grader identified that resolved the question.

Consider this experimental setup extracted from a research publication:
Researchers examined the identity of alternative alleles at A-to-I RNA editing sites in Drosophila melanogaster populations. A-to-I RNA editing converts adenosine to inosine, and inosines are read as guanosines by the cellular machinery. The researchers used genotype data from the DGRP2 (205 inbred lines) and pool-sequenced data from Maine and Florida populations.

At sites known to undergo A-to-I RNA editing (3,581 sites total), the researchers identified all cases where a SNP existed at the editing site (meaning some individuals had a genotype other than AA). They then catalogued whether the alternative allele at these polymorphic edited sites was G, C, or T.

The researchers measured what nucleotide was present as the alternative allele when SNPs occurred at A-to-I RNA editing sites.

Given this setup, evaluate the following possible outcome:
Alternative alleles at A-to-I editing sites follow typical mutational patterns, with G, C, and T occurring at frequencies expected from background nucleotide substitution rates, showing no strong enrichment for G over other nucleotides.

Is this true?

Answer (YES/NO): NO